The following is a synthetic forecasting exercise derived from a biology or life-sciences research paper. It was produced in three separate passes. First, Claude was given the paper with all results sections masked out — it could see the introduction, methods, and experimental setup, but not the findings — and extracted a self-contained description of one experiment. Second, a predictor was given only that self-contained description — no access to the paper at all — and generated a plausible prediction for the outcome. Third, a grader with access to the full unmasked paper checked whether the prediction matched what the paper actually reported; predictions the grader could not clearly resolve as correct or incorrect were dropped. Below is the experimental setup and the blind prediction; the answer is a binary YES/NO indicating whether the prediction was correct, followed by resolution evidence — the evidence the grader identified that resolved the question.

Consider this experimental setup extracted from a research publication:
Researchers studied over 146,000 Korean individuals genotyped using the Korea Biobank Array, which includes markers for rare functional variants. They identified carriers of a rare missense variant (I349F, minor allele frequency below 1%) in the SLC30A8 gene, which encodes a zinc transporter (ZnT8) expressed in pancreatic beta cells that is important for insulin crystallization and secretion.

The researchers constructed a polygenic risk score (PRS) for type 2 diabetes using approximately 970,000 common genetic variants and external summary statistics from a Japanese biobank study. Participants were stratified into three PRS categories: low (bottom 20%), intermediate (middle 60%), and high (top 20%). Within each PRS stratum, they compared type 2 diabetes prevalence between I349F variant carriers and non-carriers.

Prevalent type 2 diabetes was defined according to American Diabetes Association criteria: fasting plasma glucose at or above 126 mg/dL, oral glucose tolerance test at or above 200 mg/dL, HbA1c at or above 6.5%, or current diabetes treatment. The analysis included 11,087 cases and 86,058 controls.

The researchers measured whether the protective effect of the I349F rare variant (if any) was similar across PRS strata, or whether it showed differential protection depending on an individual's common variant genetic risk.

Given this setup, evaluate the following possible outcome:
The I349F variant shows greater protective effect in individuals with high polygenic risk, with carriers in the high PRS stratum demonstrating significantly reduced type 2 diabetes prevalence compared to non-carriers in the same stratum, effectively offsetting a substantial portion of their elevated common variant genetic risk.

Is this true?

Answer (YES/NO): NO